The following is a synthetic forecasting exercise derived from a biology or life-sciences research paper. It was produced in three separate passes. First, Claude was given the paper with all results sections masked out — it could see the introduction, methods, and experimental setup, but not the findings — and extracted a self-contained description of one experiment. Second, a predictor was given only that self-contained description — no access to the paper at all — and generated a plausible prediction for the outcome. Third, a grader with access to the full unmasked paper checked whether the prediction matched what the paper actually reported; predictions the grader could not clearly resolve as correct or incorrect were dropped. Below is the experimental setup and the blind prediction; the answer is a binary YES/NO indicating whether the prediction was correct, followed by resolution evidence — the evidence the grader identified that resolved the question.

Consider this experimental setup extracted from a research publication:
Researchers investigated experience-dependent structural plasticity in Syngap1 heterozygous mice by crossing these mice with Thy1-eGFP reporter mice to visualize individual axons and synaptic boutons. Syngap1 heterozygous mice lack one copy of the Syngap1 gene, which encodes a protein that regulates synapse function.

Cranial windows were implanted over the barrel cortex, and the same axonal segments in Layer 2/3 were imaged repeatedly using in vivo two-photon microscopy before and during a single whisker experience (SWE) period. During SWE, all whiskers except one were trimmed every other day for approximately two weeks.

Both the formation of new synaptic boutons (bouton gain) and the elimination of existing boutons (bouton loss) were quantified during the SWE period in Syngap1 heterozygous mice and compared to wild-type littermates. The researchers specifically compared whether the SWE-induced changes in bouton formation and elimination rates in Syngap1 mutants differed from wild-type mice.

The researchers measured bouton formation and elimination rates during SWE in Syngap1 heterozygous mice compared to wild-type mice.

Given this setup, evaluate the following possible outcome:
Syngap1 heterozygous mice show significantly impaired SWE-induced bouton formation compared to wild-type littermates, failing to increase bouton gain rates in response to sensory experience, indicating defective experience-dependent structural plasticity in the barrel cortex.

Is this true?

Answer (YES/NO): YES